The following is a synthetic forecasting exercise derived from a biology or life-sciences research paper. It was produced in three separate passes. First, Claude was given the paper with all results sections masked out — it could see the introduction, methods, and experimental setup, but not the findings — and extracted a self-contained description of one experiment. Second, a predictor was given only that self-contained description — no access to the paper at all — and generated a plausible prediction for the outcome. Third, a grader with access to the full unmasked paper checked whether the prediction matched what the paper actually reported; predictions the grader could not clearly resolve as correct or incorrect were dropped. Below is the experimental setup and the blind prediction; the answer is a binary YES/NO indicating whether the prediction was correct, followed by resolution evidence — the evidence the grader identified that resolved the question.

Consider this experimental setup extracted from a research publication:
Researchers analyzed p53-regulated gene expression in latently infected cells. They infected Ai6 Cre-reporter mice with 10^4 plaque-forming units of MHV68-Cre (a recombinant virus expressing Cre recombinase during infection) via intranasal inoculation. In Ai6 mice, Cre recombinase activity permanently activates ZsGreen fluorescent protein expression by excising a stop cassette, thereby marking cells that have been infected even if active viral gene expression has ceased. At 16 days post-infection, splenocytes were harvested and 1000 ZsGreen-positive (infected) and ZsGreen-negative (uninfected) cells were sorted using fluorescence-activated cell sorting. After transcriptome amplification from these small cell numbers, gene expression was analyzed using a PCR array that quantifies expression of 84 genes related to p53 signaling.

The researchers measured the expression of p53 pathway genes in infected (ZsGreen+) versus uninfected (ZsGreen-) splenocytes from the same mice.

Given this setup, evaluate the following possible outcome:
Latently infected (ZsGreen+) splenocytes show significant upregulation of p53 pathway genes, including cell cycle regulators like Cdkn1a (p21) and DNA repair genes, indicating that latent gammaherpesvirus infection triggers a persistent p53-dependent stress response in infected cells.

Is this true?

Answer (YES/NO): YES